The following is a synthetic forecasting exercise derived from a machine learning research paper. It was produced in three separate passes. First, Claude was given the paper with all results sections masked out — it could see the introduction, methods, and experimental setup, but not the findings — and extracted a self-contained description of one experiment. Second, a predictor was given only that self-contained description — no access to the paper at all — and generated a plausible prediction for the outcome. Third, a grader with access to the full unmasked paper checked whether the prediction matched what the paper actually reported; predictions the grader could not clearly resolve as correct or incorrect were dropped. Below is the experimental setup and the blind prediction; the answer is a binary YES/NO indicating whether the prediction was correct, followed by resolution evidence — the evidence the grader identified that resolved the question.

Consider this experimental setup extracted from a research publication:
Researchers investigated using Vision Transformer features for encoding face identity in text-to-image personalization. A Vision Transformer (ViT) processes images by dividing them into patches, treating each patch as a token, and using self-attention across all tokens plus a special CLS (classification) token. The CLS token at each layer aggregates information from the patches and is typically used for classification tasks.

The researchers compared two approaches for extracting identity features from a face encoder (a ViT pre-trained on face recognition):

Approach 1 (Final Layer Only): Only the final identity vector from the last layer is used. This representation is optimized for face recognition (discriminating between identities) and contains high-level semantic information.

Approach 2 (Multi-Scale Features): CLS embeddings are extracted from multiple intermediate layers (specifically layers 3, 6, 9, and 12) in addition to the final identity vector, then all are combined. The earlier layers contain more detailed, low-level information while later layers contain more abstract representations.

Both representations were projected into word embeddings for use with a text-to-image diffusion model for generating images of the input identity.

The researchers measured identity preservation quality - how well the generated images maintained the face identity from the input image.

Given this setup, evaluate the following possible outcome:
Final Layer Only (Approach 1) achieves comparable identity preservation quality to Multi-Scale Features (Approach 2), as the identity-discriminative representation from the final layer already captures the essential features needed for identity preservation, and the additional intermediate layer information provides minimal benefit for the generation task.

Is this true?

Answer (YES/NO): NO